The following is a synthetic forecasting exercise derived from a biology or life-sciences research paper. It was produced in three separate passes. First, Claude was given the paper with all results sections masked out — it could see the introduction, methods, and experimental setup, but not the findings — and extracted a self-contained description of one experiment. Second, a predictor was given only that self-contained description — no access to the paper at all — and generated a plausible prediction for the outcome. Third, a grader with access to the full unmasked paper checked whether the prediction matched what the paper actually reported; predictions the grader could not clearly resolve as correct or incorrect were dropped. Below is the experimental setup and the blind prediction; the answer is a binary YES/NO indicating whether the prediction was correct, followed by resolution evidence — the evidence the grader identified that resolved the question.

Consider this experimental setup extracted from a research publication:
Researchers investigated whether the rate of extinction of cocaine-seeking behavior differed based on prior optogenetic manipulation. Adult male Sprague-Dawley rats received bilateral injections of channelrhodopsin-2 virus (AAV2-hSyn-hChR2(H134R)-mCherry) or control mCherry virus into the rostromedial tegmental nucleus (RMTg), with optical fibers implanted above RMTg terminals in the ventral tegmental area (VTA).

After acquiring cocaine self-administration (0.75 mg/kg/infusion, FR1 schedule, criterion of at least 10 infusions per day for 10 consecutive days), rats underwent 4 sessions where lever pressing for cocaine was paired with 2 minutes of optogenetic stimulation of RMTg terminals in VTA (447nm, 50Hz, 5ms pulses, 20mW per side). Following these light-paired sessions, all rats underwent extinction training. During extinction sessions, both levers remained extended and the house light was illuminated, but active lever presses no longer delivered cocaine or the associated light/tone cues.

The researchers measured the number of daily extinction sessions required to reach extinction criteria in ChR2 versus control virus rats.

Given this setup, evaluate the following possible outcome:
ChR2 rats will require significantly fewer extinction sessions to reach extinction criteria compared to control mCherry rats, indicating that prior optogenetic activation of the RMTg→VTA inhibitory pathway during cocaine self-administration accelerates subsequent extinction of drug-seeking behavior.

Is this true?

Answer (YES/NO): NO